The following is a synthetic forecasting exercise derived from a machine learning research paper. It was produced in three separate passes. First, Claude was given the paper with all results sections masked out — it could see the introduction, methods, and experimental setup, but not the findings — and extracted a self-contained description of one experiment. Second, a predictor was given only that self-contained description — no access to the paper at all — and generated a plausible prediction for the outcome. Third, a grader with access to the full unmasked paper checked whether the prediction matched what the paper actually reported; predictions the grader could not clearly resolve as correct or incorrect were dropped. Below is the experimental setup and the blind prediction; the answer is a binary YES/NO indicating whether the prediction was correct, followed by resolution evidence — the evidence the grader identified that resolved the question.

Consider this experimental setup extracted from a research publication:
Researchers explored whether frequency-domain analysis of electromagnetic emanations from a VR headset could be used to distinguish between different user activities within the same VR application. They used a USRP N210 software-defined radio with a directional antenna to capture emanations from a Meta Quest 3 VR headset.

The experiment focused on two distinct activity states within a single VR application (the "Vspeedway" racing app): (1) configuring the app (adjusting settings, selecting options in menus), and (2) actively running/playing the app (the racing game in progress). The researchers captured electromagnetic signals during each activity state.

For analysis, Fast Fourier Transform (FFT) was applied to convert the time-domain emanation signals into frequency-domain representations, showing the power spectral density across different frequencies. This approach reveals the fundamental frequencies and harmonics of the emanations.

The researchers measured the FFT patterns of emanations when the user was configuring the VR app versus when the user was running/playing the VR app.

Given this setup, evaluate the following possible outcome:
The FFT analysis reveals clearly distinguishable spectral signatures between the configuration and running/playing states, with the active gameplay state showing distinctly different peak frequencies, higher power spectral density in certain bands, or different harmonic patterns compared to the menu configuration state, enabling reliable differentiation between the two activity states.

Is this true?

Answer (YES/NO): NO